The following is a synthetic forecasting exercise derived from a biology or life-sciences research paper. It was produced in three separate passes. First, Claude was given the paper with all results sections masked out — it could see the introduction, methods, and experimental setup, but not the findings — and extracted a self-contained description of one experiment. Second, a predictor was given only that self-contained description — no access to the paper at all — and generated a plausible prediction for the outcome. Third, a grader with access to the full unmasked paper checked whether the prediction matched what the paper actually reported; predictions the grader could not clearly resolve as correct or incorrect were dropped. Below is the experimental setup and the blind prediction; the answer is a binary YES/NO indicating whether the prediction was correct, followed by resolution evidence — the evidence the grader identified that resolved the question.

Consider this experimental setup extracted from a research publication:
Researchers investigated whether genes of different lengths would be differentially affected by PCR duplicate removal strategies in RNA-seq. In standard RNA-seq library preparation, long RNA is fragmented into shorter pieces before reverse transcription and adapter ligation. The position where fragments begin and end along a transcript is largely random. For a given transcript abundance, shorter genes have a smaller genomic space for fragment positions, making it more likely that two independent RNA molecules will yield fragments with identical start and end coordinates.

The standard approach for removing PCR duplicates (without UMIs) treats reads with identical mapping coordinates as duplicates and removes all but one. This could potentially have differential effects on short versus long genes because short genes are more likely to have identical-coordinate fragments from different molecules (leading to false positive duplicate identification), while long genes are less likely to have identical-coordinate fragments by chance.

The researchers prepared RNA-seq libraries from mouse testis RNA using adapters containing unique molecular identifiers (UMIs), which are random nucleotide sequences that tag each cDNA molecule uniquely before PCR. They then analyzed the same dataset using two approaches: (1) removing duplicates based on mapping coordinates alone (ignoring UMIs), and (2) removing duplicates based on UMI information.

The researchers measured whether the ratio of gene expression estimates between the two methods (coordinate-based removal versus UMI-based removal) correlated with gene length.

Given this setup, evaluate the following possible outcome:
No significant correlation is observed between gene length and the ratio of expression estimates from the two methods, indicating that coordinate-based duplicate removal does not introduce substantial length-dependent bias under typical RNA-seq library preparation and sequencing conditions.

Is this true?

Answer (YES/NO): NO